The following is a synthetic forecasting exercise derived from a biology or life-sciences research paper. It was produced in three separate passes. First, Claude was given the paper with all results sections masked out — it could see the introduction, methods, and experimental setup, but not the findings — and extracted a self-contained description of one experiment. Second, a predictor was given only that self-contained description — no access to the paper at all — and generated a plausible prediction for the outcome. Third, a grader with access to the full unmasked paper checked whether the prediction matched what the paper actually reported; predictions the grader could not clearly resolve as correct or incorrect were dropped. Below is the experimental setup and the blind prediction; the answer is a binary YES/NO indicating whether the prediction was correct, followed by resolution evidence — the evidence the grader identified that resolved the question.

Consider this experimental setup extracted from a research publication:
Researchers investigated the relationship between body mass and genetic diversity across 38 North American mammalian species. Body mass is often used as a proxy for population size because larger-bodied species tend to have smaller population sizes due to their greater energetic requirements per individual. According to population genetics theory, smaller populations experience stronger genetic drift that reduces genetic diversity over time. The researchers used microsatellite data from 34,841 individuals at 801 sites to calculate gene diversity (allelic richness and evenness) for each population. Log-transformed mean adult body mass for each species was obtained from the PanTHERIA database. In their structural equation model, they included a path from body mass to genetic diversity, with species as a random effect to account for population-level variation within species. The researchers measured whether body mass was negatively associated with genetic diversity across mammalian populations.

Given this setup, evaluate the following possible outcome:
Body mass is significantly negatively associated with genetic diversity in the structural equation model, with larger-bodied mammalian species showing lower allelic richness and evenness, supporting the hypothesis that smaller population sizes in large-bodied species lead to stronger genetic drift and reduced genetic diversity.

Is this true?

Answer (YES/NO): YES